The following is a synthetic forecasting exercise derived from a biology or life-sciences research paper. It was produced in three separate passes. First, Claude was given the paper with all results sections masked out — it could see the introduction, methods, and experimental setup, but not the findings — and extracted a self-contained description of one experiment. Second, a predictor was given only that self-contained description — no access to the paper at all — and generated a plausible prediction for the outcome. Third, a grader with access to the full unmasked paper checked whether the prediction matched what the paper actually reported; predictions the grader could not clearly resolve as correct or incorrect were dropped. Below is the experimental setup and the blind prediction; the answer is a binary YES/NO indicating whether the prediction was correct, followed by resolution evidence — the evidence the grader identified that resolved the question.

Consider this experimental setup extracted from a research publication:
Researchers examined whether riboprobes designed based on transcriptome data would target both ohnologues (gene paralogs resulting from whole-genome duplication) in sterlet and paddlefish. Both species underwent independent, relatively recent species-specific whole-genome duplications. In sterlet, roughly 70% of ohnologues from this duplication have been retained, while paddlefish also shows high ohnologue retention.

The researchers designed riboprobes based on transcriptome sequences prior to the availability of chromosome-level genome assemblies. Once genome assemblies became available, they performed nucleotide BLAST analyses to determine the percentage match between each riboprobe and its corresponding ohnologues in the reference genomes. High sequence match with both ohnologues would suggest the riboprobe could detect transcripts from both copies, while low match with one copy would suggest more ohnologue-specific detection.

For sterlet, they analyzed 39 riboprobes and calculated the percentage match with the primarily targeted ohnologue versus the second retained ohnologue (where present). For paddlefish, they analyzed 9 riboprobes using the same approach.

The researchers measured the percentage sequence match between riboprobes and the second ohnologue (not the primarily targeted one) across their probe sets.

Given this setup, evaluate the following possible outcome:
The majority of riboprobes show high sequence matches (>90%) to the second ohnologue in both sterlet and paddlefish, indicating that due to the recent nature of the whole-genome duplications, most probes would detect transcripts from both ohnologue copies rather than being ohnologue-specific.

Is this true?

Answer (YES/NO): YES